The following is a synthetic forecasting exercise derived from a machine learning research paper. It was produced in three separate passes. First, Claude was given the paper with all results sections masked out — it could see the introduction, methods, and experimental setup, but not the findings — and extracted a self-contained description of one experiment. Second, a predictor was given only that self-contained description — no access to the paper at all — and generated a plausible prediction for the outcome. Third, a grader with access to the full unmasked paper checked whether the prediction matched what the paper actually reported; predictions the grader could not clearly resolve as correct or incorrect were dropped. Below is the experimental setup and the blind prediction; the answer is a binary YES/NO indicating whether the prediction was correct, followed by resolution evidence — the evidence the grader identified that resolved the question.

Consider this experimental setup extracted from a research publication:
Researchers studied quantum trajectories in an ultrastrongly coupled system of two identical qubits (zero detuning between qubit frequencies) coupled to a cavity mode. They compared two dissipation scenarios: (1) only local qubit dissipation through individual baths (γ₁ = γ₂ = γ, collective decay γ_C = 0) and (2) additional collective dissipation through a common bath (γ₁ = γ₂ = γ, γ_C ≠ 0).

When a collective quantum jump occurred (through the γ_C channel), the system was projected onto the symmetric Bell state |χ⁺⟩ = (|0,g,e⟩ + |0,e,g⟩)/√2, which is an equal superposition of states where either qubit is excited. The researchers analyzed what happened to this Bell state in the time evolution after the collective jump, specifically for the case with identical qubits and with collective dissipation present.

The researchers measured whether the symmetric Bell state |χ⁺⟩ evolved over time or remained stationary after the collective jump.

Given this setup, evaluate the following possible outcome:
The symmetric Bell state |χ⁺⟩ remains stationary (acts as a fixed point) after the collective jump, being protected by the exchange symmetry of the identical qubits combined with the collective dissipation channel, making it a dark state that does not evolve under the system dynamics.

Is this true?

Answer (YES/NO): NO